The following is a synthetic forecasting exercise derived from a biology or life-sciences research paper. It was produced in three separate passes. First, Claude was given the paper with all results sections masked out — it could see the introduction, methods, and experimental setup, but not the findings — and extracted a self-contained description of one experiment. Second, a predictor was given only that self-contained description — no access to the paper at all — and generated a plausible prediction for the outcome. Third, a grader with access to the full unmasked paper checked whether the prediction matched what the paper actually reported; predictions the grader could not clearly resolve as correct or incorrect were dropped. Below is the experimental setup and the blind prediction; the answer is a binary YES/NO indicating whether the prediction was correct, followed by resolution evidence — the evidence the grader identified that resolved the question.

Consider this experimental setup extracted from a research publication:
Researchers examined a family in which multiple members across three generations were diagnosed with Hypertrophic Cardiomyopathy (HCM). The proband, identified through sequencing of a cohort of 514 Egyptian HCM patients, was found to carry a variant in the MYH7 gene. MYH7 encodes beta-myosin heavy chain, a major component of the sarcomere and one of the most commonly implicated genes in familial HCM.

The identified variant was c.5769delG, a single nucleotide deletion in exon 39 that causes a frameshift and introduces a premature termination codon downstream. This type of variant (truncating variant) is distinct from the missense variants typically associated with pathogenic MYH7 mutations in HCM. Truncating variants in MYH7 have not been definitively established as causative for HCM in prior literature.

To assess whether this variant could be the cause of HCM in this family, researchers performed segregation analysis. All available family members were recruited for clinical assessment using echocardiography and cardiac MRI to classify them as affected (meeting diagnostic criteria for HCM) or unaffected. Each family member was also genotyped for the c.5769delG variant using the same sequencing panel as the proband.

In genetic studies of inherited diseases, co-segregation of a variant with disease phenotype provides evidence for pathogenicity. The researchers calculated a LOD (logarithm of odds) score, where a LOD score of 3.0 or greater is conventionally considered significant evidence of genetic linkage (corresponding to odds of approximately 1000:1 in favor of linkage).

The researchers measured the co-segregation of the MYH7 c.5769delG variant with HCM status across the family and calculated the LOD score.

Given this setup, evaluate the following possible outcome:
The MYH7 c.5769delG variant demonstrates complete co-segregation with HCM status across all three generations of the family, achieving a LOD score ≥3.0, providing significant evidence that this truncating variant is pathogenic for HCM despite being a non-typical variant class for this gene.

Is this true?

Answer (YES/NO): YES